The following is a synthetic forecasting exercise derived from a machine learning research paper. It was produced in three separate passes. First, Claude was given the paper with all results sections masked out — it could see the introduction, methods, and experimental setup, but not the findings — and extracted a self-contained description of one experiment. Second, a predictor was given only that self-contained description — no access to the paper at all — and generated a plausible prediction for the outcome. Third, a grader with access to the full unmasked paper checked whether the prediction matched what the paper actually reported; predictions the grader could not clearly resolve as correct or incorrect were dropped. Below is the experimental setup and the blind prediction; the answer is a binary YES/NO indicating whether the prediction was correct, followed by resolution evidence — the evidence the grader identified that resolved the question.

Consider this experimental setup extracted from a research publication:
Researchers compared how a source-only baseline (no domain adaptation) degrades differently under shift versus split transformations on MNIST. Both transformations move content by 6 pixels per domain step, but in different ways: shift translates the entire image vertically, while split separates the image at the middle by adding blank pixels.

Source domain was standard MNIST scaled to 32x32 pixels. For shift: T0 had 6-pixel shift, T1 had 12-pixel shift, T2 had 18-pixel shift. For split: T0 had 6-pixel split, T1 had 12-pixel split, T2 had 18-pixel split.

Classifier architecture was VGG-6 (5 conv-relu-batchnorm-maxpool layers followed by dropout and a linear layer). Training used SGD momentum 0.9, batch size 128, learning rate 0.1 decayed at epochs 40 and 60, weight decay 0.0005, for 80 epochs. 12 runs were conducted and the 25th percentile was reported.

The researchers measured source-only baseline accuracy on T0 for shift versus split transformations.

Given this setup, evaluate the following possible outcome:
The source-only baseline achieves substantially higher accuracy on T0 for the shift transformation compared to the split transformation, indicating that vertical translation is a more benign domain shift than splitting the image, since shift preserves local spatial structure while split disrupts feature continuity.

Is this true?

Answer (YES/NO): NO